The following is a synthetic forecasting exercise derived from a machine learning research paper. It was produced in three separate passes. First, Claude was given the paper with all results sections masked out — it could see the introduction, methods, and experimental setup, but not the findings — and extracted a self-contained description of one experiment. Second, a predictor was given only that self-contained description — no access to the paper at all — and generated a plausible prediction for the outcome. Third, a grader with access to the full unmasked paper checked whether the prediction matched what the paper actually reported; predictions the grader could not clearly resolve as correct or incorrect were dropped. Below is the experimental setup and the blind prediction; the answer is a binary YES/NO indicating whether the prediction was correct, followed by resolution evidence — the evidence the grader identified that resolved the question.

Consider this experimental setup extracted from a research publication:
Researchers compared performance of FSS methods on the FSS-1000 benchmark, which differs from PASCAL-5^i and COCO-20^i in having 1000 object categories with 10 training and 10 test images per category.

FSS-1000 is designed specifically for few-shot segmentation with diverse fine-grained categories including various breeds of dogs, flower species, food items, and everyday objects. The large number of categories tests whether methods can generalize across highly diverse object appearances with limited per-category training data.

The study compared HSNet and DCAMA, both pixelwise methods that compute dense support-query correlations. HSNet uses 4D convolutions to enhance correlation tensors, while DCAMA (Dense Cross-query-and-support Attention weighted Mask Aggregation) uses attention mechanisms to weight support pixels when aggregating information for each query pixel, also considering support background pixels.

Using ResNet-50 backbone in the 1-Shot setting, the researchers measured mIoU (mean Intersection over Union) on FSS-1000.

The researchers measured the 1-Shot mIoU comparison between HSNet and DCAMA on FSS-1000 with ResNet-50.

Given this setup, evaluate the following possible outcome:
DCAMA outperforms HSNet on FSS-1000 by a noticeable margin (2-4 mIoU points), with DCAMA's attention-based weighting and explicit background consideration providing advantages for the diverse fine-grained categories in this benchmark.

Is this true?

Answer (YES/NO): YES